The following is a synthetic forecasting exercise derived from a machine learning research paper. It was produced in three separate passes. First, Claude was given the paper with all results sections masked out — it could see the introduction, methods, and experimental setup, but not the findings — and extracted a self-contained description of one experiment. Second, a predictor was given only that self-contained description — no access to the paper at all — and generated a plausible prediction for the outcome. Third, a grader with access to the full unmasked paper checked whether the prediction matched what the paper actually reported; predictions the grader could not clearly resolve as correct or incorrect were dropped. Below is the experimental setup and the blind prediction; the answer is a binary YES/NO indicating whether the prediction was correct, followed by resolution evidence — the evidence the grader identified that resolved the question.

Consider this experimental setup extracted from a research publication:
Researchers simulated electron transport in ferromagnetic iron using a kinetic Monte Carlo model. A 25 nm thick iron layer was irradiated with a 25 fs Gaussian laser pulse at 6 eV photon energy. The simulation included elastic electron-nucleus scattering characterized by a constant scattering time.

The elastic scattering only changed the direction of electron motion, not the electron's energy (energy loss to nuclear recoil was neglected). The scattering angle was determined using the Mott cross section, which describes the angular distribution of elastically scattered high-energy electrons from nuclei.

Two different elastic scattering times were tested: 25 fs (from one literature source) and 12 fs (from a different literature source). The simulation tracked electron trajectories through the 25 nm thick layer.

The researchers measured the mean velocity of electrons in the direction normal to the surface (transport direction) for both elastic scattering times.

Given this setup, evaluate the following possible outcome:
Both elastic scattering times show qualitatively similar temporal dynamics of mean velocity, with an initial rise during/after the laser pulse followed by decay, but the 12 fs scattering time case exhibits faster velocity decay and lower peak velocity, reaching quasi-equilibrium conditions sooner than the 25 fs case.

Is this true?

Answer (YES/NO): NO